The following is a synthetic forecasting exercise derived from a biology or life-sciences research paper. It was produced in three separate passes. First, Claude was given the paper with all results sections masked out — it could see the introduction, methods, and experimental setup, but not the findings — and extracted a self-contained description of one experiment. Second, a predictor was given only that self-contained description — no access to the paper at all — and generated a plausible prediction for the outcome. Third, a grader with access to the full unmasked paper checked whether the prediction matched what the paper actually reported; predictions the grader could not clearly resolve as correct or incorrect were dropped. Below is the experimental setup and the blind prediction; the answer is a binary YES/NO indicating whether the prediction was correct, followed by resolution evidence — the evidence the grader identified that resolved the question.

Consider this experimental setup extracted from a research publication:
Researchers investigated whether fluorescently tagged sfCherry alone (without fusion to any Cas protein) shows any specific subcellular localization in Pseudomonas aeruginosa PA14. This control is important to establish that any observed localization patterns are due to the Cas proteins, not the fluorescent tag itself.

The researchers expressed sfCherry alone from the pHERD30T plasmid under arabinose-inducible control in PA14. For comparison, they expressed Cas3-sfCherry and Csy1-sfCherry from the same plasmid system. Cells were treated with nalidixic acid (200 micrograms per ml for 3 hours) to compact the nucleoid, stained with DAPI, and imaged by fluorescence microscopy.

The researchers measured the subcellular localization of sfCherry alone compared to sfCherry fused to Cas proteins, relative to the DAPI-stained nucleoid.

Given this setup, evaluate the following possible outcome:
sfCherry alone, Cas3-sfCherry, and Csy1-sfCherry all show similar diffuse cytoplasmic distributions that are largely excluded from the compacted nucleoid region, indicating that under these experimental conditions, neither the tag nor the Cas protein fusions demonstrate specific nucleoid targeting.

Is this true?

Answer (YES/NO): NO